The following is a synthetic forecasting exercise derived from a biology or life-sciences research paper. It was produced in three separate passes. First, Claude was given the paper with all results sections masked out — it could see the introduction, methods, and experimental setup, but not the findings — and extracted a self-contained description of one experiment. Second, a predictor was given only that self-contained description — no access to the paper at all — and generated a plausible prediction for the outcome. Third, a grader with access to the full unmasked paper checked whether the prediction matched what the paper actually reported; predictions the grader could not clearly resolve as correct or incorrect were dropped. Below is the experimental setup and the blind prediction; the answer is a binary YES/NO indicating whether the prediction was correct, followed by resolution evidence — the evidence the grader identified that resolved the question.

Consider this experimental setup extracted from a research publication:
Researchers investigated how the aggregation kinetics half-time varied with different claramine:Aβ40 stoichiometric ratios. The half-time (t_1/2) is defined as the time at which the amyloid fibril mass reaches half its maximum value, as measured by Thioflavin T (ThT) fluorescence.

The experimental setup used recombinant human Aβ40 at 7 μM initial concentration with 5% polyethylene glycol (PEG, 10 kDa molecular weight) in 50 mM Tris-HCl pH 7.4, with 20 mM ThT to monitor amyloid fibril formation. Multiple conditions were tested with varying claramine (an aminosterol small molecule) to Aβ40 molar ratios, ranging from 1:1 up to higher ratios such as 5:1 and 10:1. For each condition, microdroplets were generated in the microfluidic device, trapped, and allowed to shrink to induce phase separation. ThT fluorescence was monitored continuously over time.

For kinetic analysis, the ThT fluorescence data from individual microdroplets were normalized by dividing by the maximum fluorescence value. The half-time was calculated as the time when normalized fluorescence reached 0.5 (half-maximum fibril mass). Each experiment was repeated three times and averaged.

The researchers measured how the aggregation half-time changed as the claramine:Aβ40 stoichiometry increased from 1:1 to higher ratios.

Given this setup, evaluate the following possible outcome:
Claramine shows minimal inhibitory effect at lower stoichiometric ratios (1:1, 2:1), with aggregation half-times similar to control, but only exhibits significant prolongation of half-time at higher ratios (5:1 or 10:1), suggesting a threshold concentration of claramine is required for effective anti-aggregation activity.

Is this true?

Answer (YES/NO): NO